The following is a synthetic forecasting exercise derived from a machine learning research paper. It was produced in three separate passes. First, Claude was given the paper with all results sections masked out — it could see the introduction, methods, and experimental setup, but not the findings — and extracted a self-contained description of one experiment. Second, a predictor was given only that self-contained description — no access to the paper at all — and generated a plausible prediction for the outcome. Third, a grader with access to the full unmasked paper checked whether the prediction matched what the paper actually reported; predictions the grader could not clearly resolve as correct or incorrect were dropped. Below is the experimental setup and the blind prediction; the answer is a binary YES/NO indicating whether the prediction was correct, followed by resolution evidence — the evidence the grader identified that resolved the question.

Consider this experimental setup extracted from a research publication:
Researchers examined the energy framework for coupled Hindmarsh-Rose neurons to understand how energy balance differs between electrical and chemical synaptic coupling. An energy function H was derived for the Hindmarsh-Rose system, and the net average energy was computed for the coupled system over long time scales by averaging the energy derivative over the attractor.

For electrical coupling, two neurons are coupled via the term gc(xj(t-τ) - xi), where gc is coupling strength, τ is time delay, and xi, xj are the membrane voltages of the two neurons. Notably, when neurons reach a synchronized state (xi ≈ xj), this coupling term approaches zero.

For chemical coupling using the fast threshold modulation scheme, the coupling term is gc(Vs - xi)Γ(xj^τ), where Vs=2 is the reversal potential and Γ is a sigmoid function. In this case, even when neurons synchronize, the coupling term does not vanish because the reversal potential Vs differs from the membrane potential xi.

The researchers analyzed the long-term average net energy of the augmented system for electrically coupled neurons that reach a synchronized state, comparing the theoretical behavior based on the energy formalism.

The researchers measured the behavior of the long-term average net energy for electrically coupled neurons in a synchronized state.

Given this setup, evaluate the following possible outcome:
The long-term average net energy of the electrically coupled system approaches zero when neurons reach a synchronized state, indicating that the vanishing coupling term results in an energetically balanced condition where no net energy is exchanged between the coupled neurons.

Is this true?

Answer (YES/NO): YES